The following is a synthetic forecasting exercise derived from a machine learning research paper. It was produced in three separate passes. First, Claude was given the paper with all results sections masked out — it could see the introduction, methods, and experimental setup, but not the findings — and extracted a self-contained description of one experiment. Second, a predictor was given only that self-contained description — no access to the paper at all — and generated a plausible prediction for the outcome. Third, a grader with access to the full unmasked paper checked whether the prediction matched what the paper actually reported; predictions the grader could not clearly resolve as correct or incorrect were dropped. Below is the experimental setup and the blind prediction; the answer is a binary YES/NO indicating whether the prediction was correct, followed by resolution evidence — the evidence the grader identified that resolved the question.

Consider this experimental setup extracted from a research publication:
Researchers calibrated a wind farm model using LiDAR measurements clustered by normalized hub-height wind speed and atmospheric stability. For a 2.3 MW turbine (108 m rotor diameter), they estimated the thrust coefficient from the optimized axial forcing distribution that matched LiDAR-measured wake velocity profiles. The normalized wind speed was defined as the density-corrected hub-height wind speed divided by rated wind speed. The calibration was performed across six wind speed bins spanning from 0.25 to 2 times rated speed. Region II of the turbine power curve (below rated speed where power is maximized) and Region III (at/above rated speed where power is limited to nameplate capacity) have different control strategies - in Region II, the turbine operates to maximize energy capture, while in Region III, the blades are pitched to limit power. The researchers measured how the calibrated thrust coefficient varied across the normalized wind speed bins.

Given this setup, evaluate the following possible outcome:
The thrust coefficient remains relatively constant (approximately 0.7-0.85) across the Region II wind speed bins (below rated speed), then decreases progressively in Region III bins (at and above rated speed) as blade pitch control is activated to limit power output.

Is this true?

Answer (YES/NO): NO